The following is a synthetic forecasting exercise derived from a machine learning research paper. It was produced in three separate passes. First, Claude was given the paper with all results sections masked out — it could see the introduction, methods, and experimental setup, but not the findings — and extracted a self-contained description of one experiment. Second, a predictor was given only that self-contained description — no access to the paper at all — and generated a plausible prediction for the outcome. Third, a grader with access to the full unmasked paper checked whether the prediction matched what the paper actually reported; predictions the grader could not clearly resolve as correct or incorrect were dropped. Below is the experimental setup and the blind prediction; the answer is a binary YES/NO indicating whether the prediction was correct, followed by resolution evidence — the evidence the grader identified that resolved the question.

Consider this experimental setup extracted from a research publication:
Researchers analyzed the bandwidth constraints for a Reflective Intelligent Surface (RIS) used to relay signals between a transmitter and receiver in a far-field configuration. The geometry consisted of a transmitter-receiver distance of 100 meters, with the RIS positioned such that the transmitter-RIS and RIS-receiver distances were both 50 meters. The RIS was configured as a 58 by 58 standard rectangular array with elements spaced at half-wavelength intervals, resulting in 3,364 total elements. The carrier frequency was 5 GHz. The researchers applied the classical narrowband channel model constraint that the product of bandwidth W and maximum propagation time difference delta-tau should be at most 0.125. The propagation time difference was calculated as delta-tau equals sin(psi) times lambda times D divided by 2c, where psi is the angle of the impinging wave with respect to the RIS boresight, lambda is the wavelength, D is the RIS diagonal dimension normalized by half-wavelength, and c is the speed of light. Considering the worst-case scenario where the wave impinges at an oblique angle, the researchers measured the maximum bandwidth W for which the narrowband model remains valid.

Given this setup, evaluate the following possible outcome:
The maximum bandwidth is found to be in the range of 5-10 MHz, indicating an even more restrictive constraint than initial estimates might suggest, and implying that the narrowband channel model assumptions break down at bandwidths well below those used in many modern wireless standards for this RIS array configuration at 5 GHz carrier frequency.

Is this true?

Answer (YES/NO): NO